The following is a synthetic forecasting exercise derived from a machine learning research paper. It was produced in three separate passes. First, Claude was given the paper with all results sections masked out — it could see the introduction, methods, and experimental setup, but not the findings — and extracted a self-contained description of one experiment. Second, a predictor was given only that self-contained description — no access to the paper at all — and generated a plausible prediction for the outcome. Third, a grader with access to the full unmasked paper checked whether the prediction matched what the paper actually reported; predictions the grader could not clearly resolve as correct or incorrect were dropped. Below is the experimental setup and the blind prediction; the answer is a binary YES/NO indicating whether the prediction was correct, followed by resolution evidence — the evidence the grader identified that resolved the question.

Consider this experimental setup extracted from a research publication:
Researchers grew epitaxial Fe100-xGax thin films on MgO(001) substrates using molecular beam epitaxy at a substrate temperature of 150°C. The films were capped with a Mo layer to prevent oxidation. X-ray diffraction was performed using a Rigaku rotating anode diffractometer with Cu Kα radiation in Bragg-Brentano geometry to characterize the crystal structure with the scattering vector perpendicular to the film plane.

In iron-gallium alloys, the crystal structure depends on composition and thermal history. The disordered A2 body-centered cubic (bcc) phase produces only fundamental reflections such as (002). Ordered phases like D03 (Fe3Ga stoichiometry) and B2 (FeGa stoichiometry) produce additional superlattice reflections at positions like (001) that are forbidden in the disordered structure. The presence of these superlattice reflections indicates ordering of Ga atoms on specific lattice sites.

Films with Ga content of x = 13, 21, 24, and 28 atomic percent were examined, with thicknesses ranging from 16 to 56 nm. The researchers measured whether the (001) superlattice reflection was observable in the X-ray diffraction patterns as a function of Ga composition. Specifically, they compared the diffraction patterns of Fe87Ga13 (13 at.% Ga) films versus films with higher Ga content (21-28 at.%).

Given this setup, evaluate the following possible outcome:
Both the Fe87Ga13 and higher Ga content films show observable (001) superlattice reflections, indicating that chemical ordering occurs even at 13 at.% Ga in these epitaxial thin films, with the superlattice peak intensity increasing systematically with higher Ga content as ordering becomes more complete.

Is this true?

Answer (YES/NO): NO